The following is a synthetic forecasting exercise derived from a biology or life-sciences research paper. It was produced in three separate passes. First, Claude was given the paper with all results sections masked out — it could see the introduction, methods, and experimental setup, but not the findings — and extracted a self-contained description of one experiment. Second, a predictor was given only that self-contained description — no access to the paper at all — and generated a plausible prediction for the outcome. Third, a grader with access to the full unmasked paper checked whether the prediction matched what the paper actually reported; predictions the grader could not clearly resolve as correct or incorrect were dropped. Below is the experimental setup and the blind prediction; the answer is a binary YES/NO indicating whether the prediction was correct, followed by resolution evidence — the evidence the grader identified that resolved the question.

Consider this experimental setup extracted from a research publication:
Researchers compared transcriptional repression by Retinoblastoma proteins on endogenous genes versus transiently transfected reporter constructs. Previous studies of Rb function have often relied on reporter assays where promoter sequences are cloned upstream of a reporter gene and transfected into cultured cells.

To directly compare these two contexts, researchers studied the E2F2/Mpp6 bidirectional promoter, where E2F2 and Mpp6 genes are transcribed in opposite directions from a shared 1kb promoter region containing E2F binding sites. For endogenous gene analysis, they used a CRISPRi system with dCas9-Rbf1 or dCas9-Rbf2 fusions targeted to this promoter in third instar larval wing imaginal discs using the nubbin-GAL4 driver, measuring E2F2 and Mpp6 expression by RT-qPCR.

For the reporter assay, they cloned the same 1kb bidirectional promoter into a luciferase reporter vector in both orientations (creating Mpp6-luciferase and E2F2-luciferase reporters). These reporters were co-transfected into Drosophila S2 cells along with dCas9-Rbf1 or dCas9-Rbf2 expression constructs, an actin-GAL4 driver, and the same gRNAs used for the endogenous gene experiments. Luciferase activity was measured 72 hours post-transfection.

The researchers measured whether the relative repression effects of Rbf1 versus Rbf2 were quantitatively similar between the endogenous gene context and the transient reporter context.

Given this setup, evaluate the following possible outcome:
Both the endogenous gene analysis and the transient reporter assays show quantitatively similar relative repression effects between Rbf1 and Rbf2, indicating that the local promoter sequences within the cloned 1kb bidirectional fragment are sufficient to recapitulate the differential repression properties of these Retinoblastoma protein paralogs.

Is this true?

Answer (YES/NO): NO